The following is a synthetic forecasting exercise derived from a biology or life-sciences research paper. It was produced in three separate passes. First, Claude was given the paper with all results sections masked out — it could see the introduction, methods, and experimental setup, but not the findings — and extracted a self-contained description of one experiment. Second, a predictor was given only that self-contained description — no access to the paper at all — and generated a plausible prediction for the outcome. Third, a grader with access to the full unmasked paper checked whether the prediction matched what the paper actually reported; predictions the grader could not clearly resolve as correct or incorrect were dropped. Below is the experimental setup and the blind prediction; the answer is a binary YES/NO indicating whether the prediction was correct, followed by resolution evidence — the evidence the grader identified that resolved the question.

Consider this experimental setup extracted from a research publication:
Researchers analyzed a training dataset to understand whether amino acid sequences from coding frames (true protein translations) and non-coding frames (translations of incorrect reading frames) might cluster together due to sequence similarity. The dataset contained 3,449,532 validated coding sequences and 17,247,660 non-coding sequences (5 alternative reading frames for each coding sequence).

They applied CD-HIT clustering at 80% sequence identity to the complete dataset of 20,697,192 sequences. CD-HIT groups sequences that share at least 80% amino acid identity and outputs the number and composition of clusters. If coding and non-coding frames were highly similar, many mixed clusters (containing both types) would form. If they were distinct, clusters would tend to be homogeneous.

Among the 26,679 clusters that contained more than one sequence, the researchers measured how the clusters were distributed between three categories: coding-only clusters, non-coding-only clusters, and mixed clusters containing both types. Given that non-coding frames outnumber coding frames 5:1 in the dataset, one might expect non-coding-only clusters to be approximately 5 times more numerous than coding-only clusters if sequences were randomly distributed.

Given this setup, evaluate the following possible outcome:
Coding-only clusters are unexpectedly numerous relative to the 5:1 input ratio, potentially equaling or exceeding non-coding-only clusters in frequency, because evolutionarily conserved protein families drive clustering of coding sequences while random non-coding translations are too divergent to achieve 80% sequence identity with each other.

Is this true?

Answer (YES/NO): NO